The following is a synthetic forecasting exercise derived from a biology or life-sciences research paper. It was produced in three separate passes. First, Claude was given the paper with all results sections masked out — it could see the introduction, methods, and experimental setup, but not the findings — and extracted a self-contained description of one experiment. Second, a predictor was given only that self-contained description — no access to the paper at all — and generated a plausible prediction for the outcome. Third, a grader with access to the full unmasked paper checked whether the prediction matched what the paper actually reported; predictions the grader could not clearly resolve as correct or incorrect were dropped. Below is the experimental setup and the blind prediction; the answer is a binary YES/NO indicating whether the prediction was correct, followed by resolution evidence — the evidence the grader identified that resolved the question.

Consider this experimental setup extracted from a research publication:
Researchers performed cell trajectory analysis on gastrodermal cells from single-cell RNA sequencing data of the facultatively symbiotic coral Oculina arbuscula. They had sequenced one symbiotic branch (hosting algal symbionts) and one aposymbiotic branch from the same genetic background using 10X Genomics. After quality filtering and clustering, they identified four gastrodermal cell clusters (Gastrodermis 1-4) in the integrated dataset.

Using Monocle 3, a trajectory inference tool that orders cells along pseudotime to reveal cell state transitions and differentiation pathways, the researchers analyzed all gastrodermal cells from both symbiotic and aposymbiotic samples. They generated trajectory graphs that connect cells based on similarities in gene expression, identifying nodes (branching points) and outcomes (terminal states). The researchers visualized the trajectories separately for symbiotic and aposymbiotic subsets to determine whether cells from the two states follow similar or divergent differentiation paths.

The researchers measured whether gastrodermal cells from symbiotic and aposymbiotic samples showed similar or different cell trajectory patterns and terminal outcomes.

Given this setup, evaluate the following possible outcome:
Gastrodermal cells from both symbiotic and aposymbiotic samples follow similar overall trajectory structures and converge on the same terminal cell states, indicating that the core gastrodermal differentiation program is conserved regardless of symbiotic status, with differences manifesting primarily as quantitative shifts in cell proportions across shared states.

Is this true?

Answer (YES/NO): NO